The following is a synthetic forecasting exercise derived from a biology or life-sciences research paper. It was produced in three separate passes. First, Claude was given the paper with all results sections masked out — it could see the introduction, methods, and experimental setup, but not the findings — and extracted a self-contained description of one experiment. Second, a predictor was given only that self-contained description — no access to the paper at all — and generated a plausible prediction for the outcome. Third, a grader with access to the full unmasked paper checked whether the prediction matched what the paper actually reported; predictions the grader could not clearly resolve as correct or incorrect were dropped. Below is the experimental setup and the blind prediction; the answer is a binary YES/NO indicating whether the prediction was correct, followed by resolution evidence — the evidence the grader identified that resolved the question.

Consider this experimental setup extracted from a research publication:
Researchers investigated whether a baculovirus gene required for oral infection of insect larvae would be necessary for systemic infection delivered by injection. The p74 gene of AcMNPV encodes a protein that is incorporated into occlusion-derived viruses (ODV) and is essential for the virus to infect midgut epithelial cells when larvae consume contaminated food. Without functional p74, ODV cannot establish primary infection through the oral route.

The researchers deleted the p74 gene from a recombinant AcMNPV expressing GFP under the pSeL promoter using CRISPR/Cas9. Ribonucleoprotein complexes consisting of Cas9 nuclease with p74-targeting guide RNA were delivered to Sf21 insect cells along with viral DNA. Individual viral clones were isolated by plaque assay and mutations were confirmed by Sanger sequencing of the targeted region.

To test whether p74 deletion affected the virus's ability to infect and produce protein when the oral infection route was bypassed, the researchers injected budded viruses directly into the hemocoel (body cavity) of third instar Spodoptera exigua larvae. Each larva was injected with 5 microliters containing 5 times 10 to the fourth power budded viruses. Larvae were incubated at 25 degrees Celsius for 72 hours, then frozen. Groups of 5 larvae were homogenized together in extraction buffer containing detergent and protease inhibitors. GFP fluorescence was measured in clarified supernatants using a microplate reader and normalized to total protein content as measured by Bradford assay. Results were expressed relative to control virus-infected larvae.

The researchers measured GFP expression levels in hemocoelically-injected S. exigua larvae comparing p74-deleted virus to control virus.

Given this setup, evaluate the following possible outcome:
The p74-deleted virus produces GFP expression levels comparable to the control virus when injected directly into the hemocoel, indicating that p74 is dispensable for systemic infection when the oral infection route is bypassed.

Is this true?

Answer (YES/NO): YES